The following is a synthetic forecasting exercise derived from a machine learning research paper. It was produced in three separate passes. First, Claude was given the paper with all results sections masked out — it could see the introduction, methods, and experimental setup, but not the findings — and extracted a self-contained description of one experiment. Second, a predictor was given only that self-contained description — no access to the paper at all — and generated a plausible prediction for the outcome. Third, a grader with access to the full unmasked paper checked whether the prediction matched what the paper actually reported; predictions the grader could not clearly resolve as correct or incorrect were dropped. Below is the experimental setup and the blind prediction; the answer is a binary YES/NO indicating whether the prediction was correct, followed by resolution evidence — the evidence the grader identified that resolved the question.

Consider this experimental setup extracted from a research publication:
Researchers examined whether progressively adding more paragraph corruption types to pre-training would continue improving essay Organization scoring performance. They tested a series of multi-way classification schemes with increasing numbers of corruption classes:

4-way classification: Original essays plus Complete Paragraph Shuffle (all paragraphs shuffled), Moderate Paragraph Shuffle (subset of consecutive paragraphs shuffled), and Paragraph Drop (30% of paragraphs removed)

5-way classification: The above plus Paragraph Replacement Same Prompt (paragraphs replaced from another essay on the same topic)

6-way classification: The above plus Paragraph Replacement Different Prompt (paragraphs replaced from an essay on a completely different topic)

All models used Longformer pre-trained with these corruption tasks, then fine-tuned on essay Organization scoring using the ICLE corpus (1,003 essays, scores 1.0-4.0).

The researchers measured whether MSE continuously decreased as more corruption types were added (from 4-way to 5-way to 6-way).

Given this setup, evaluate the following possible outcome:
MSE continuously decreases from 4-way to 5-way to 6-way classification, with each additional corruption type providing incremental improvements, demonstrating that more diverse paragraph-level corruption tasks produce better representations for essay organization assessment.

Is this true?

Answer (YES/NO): NO